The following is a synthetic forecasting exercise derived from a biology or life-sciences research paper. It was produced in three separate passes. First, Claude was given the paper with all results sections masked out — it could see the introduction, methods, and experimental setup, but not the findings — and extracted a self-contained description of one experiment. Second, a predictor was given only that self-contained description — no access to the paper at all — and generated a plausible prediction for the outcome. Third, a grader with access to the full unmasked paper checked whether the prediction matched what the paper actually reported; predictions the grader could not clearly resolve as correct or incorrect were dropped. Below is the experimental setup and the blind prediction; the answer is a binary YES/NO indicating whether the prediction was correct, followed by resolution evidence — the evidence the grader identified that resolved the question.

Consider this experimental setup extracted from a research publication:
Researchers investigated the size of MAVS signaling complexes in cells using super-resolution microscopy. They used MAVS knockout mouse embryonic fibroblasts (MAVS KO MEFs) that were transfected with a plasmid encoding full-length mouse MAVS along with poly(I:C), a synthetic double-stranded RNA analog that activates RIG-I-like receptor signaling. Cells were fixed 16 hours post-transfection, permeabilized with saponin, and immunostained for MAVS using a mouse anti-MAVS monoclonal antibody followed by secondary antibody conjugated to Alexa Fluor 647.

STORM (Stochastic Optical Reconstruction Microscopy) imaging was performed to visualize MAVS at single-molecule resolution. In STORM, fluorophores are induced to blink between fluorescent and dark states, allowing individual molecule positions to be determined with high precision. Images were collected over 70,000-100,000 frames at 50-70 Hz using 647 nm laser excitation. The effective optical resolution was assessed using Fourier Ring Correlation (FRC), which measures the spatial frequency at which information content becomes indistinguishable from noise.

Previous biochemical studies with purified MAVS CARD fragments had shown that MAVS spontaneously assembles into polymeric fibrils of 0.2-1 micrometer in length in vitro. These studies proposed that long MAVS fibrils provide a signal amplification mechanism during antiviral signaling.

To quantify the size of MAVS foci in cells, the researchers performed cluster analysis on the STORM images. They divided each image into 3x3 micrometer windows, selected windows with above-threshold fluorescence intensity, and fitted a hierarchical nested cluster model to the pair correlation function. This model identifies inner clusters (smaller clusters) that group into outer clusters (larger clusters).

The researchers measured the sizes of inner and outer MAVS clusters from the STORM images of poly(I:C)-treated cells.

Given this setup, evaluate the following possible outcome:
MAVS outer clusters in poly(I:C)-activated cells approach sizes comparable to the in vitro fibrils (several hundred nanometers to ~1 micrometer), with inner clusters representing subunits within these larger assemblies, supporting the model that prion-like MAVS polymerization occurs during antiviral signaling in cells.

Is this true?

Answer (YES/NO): NO